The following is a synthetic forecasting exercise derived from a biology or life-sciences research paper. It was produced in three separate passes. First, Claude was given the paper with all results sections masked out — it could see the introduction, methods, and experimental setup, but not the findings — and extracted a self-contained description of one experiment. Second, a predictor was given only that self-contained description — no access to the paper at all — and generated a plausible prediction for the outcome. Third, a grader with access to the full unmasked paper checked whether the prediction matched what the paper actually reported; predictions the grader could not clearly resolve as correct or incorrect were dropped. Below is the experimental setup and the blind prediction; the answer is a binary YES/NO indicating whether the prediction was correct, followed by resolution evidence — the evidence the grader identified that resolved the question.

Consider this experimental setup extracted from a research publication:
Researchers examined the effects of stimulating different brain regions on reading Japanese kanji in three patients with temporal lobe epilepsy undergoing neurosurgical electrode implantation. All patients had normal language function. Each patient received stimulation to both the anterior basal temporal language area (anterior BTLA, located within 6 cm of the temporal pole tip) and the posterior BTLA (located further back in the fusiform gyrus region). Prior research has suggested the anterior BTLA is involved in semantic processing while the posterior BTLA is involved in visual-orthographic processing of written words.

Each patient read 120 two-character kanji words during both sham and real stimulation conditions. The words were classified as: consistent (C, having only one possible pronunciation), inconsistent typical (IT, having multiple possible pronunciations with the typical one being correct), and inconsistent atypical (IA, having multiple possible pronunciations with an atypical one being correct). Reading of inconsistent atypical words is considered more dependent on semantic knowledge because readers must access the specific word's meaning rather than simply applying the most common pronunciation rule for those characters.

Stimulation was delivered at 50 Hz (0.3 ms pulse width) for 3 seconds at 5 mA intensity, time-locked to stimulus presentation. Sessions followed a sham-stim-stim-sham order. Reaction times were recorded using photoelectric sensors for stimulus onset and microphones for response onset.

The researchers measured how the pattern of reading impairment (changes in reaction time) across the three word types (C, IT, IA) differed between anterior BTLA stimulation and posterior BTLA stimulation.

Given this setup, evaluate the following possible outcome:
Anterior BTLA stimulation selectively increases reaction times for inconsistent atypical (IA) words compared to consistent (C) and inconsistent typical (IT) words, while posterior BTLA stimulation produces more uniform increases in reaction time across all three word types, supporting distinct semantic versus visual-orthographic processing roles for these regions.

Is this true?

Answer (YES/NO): NO